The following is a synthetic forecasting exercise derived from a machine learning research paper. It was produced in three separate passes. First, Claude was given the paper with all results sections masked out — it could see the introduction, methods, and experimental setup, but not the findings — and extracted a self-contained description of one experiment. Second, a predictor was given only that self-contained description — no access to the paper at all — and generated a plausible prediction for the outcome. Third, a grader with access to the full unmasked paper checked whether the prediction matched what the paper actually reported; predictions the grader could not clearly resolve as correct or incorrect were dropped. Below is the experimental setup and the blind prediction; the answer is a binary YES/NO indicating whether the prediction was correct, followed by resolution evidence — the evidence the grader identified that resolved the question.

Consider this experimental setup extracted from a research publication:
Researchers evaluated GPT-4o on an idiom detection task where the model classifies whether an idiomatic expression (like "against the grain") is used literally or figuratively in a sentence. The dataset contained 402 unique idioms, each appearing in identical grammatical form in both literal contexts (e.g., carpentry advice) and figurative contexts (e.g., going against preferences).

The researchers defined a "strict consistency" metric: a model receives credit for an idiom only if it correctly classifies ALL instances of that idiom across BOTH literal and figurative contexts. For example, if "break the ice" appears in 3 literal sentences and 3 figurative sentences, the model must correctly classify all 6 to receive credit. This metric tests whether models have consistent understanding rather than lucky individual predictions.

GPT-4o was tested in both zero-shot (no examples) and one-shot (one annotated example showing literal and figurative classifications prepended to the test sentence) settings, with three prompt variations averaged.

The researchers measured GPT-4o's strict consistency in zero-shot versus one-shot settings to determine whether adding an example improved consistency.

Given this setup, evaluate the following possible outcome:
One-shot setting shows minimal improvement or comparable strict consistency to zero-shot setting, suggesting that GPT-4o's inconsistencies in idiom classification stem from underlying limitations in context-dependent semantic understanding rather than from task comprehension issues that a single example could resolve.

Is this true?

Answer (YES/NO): NO